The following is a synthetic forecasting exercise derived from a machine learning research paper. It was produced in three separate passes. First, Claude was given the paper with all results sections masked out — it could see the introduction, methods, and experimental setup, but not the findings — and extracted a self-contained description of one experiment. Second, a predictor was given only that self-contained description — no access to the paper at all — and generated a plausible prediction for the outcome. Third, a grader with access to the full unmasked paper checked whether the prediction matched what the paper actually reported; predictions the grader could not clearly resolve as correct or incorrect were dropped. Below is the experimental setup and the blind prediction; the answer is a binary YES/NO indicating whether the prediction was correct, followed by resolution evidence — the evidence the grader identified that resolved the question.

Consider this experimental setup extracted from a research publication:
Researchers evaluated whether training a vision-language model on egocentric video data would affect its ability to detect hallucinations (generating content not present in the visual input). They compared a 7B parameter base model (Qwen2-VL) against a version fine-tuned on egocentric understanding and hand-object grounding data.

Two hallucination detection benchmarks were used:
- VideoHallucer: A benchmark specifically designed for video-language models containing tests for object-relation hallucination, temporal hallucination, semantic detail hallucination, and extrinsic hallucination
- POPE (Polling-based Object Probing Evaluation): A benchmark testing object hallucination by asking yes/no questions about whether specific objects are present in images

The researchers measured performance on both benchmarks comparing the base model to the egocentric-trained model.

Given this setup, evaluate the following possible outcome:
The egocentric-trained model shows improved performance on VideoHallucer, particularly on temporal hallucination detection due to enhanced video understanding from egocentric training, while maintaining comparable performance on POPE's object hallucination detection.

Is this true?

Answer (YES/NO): NO